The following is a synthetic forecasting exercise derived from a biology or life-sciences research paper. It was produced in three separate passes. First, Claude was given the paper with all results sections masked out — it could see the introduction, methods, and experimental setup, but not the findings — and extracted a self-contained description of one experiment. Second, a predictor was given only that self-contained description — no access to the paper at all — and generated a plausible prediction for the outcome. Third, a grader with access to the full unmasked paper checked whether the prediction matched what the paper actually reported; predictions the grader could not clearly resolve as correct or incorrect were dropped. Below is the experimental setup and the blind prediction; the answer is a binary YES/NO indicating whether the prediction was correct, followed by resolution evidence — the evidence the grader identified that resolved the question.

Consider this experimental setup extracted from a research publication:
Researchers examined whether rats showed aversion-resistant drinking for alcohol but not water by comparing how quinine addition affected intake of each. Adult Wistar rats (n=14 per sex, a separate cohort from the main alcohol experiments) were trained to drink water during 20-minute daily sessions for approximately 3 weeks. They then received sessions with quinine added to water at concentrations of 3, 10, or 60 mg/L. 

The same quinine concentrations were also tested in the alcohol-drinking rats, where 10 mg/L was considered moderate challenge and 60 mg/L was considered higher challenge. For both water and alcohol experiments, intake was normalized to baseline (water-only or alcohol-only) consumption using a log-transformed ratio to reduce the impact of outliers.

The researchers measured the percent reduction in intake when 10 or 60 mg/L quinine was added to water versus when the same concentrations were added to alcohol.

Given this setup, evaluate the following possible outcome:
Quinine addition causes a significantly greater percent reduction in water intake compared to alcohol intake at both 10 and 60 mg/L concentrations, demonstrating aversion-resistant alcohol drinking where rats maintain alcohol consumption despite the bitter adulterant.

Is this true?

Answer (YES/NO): YES